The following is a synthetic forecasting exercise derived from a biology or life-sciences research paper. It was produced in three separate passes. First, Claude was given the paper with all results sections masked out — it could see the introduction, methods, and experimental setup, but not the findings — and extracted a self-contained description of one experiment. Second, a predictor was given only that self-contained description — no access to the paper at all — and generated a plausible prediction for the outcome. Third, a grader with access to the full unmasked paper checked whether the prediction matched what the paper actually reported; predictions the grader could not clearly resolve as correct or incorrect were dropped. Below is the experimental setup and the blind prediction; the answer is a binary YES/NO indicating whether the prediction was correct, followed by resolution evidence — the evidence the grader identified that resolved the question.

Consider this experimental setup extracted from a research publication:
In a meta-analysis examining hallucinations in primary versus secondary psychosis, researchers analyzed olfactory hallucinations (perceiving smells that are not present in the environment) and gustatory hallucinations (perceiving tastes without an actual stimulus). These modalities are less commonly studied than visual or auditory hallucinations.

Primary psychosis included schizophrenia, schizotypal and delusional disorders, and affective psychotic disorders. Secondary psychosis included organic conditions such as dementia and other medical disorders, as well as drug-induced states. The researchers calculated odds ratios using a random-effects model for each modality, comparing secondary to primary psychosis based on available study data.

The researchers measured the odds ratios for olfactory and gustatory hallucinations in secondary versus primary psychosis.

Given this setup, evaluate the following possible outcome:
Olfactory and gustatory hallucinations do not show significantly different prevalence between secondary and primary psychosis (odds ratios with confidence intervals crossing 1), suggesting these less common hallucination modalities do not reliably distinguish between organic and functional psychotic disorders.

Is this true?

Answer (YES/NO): NO